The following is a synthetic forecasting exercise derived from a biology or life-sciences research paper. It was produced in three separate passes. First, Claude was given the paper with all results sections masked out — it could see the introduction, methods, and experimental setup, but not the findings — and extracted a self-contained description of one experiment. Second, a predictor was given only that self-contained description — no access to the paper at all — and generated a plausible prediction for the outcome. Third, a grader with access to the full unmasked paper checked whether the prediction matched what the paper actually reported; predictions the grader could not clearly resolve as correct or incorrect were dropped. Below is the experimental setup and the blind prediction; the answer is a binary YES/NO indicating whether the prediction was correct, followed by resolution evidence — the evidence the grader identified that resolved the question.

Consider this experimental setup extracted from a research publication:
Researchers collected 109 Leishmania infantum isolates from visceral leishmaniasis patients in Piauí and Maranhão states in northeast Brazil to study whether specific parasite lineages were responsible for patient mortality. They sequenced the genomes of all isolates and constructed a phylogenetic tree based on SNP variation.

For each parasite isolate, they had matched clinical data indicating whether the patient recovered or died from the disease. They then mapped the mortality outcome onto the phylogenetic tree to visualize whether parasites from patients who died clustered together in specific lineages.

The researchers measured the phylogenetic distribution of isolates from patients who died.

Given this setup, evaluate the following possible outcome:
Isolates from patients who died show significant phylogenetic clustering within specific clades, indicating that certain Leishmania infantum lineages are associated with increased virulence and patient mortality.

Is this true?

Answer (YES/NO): NO